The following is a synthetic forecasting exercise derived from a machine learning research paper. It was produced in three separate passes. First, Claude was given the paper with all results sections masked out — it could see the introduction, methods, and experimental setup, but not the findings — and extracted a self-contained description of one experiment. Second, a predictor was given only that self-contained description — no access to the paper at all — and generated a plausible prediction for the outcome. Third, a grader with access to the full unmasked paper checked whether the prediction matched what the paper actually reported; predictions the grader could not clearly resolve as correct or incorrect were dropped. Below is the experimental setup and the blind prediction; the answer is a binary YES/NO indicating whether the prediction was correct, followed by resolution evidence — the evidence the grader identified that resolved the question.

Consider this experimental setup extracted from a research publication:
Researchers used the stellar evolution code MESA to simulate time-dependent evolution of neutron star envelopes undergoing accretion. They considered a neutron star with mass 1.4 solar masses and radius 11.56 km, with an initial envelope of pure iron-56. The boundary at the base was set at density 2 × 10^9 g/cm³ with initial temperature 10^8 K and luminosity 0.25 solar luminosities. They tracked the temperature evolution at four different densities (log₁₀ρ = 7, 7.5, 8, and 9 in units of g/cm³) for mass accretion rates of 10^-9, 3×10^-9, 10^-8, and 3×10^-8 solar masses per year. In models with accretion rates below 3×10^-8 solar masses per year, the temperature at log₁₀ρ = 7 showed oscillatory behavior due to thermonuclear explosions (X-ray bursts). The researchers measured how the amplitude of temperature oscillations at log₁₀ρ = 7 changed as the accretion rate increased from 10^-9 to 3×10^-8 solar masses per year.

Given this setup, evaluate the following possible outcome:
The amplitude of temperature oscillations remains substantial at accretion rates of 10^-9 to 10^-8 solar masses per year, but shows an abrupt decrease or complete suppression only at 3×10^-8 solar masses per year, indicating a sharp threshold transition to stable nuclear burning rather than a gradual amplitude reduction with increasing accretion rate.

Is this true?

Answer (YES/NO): NO